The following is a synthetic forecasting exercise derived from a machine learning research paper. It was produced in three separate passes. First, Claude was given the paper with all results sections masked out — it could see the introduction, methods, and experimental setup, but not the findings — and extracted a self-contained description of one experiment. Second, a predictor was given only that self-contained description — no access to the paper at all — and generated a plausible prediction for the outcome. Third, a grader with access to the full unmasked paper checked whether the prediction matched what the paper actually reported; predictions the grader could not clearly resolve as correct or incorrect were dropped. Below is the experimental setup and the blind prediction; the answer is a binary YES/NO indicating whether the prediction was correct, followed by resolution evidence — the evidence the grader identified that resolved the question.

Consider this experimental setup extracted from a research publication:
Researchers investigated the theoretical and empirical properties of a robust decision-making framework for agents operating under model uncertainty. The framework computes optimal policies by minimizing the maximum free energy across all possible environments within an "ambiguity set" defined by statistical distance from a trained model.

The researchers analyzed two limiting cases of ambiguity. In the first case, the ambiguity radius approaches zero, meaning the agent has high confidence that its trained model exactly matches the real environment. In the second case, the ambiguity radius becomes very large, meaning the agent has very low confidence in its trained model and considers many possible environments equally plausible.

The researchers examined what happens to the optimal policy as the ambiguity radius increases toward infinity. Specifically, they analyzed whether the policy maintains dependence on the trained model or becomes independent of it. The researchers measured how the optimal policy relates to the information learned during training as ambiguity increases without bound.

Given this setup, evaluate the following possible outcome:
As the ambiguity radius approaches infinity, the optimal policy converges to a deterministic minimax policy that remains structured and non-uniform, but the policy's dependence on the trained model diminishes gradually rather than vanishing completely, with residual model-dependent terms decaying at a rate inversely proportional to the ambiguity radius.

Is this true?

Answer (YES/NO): NO